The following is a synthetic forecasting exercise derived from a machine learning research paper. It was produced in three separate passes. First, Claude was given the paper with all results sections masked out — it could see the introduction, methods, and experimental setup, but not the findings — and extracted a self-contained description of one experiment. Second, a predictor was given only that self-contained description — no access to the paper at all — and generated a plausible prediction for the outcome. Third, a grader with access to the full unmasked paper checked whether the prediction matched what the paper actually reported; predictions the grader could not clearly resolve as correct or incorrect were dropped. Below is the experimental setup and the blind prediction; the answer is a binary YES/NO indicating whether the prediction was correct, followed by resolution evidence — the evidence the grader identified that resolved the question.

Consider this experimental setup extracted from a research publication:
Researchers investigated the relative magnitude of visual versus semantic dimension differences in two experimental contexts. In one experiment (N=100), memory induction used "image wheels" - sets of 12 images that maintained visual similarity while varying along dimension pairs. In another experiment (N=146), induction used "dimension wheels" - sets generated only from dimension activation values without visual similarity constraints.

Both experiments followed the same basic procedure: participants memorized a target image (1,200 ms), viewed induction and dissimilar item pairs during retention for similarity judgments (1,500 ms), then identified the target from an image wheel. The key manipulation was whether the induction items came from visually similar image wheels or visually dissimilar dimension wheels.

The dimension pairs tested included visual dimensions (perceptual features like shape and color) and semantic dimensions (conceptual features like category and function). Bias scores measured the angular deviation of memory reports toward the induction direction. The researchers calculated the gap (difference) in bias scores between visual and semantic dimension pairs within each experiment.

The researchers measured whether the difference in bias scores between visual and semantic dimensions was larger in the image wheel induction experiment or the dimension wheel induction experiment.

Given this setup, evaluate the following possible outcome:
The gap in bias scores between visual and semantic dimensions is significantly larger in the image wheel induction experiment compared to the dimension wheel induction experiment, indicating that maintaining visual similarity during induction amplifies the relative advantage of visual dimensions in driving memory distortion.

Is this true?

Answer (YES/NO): NO